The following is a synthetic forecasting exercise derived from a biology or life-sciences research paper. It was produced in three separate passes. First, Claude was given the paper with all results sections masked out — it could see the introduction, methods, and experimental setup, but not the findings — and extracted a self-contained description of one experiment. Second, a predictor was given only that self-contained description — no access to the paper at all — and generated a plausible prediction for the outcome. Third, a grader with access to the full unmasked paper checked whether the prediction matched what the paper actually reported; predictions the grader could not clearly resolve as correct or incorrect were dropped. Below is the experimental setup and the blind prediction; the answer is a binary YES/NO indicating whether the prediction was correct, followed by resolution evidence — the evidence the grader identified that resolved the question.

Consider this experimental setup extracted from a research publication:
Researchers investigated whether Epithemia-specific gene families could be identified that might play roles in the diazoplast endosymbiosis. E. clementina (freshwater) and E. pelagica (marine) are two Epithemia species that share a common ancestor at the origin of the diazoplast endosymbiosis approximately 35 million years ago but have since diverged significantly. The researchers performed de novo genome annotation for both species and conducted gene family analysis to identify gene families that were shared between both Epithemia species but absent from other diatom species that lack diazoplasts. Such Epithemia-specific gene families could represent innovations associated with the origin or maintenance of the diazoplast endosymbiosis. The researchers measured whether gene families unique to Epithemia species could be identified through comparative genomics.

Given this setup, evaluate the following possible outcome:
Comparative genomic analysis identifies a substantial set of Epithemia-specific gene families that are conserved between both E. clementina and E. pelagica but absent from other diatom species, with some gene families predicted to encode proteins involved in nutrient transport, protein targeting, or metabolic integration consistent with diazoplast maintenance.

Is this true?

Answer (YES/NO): YES